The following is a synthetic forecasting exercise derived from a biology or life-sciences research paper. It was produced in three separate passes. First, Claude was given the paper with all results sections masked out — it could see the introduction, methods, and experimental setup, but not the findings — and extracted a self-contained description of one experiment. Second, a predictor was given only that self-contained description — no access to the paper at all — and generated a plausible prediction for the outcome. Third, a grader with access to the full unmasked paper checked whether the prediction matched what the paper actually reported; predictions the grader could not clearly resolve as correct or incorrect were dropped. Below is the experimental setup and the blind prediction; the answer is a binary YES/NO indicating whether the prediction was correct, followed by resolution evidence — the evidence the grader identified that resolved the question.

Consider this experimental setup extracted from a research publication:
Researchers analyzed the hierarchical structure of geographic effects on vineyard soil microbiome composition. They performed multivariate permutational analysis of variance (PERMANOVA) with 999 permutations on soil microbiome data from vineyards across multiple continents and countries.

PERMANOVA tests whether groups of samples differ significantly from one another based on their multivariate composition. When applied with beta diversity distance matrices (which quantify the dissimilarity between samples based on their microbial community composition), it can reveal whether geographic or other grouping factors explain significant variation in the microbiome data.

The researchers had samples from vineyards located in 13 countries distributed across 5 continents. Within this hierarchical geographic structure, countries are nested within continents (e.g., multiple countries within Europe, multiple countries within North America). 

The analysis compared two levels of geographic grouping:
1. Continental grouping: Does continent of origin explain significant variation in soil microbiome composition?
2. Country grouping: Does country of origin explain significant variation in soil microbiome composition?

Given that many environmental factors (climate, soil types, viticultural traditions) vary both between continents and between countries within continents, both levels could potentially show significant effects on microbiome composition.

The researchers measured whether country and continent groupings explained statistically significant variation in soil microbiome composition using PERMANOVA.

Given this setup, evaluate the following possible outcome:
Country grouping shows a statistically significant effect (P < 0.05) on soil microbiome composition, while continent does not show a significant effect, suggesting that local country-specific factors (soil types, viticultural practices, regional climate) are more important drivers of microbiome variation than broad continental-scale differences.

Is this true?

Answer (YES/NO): NO